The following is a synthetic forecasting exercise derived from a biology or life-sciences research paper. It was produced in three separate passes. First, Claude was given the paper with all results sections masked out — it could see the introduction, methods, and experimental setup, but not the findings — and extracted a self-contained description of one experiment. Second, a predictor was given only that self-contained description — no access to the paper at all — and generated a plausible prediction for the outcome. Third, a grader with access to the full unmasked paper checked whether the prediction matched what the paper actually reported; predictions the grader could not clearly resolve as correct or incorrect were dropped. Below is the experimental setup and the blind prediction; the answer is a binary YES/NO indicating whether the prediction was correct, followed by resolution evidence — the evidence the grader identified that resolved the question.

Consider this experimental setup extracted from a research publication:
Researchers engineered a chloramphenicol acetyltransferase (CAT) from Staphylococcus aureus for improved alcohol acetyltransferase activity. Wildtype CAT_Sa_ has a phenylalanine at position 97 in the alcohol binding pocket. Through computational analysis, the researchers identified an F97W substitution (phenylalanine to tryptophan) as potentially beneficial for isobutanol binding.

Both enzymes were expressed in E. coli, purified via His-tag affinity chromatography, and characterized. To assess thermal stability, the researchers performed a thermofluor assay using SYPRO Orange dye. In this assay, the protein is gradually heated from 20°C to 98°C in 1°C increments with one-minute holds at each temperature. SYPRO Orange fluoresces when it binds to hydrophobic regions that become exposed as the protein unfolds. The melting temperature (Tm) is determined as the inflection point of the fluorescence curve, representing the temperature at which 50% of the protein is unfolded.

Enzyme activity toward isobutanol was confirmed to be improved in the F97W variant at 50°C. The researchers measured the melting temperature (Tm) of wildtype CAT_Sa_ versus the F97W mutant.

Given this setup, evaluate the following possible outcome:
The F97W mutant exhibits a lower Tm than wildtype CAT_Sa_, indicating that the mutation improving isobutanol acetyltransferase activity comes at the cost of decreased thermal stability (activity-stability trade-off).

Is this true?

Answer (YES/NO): YES